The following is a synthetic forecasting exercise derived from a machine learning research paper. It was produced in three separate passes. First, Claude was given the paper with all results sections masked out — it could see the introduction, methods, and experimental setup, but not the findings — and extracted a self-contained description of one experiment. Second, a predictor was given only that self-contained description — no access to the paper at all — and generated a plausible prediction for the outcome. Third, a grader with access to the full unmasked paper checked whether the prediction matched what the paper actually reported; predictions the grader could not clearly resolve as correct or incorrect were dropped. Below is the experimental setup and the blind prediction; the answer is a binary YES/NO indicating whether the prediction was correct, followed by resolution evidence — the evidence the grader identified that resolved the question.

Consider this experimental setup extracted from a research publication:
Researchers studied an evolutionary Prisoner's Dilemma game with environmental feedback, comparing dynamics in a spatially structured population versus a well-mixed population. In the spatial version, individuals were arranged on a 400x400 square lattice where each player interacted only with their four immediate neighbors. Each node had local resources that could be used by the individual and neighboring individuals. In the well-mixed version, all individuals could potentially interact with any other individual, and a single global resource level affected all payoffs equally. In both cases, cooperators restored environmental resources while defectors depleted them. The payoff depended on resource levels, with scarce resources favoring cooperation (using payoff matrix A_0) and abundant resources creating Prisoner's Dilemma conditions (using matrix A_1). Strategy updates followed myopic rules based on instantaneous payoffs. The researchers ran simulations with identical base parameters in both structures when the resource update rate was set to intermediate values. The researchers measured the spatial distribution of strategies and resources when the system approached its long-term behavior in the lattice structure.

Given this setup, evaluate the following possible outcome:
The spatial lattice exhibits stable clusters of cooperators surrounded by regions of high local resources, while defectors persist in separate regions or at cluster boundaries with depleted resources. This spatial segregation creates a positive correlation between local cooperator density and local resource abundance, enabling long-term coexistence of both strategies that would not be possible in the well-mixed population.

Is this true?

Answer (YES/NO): NO